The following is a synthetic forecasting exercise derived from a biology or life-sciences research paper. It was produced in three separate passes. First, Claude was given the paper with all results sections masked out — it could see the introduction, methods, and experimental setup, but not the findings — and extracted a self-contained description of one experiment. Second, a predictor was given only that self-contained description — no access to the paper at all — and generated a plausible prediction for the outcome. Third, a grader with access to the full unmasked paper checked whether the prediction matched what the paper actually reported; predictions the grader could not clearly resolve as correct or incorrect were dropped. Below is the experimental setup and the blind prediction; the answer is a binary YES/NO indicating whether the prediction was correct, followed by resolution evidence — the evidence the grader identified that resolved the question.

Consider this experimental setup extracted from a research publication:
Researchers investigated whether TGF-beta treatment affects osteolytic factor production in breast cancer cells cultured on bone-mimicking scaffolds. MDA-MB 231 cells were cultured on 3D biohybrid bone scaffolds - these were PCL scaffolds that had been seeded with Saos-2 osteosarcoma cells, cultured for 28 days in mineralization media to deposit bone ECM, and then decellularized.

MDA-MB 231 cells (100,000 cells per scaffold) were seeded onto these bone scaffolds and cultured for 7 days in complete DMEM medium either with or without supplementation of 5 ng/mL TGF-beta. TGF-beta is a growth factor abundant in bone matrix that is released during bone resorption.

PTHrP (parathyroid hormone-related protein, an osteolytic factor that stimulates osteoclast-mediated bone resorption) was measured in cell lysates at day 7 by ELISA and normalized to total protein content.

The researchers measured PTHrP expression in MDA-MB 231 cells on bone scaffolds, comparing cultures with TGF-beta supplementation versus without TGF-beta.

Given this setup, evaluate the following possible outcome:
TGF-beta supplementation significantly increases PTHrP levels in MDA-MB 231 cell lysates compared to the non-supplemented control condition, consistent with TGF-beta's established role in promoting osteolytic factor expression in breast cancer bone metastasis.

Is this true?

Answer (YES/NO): YES